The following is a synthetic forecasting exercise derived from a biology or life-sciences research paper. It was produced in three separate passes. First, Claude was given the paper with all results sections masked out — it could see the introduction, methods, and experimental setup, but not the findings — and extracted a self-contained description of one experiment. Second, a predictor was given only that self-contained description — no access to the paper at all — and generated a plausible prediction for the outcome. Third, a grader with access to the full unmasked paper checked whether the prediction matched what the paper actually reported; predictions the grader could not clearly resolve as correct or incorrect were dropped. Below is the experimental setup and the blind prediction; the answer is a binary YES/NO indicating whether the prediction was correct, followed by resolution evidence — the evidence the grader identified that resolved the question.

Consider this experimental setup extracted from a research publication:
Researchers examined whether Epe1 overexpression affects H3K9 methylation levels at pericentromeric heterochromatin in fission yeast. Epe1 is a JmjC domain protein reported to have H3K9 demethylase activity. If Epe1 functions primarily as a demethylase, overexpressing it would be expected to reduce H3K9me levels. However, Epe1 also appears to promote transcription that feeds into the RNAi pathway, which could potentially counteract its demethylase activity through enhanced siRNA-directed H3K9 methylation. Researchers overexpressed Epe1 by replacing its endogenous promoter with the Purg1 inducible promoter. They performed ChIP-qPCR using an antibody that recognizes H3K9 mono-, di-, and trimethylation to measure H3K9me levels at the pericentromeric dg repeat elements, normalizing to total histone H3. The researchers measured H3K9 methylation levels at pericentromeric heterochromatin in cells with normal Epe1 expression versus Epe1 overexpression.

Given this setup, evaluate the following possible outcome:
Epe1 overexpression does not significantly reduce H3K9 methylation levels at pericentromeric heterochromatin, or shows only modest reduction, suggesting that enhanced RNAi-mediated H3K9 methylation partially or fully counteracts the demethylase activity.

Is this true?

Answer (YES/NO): YES